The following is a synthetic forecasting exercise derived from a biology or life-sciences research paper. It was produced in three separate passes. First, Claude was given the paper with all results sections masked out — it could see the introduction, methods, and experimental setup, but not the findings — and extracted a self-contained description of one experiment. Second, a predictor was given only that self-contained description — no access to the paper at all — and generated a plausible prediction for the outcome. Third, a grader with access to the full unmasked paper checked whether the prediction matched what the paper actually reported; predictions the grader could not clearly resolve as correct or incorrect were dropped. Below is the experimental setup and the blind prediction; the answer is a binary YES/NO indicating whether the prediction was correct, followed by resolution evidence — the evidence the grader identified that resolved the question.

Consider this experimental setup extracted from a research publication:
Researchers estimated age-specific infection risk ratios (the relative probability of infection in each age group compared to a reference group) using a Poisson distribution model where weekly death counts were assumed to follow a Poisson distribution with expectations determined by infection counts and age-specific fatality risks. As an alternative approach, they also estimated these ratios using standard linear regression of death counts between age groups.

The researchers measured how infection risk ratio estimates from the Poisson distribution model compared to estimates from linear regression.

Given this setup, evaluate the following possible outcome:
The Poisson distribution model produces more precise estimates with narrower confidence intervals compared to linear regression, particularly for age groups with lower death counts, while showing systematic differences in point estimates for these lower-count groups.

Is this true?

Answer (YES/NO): NO